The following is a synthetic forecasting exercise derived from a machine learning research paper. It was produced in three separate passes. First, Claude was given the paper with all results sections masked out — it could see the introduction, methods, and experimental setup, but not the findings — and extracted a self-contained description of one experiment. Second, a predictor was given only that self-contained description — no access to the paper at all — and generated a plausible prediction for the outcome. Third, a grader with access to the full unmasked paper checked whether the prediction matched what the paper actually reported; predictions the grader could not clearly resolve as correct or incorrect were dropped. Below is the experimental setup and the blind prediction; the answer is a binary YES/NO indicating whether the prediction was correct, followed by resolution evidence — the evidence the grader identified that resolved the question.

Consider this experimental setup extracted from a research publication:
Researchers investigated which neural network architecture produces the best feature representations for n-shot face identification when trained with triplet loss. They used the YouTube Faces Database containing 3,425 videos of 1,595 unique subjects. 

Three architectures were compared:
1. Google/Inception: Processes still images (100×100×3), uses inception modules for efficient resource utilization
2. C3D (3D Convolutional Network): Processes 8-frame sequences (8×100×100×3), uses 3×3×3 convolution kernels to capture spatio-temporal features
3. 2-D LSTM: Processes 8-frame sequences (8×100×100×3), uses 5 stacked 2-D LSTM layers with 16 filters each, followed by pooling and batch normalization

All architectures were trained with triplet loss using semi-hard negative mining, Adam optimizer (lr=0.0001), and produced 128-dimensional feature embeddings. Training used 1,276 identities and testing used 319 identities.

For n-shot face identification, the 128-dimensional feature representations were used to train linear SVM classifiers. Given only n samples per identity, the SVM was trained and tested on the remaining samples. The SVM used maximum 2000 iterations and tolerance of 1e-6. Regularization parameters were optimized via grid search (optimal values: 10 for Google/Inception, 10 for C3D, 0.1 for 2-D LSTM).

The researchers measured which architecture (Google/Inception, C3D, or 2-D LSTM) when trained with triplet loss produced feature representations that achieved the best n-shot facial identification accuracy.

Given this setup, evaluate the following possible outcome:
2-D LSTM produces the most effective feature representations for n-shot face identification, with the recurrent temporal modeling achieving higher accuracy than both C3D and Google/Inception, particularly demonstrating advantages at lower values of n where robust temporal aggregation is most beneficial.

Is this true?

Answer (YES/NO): NO